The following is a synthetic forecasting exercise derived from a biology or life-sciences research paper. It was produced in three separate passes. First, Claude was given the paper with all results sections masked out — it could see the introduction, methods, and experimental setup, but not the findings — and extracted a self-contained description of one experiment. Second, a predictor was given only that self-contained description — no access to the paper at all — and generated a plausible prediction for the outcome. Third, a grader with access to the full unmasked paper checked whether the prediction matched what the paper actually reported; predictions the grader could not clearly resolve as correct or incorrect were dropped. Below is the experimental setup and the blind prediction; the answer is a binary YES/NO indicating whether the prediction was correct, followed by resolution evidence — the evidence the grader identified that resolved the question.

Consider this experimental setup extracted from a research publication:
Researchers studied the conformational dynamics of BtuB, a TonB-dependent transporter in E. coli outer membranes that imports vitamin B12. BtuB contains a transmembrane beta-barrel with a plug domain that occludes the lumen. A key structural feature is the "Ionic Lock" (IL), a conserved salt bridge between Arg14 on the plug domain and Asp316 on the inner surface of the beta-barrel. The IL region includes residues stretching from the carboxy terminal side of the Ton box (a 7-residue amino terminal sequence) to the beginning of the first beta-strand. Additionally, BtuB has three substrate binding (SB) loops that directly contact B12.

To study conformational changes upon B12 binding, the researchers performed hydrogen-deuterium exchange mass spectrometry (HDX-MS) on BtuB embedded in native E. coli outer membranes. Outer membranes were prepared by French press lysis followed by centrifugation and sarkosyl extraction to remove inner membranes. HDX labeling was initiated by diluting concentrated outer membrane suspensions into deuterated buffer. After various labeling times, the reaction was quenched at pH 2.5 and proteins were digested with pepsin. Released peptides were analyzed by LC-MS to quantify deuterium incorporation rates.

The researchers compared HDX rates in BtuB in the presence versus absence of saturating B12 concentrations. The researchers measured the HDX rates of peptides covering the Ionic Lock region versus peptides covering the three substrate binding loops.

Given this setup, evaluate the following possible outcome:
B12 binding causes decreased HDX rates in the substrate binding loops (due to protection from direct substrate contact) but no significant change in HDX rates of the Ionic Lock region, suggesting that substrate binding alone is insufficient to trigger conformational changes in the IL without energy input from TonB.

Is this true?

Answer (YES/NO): NO